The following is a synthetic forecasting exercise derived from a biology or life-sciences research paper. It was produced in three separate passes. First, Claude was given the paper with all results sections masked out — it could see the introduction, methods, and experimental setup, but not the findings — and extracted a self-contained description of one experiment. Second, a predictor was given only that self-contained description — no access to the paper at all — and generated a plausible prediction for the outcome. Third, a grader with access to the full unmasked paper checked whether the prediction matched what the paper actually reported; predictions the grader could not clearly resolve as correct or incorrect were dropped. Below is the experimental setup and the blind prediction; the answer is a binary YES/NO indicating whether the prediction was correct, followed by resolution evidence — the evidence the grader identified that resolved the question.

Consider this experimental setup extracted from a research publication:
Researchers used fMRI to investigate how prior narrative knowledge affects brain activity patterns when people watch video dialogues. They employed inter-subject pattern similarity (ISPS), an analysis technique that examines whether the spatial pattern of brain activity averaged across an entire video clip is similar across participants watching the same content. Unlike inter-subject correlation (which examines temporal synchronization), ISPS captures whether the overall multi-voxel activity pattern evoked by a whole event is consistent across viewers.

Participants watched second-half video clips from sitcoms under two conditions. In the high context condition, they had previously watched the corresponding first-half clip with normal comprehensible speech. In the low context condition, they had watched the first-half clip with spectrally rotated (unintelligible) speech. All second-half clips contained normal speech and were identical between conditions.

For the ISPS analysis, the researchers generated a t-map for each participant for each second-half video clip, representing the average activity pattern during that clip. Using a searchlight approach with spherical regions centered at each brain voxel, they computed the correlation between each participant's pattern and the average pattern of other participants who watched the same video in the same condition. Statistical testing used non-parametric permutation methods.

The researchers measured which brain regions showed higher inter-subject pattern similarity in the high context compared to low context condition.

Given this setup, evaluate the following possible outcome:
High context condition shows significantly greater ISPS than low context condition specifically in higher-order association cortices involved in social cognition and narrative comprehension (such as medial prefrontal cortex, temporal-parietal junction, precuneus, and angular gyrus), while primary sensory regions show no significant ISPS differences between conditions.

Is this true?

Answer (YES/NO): NO